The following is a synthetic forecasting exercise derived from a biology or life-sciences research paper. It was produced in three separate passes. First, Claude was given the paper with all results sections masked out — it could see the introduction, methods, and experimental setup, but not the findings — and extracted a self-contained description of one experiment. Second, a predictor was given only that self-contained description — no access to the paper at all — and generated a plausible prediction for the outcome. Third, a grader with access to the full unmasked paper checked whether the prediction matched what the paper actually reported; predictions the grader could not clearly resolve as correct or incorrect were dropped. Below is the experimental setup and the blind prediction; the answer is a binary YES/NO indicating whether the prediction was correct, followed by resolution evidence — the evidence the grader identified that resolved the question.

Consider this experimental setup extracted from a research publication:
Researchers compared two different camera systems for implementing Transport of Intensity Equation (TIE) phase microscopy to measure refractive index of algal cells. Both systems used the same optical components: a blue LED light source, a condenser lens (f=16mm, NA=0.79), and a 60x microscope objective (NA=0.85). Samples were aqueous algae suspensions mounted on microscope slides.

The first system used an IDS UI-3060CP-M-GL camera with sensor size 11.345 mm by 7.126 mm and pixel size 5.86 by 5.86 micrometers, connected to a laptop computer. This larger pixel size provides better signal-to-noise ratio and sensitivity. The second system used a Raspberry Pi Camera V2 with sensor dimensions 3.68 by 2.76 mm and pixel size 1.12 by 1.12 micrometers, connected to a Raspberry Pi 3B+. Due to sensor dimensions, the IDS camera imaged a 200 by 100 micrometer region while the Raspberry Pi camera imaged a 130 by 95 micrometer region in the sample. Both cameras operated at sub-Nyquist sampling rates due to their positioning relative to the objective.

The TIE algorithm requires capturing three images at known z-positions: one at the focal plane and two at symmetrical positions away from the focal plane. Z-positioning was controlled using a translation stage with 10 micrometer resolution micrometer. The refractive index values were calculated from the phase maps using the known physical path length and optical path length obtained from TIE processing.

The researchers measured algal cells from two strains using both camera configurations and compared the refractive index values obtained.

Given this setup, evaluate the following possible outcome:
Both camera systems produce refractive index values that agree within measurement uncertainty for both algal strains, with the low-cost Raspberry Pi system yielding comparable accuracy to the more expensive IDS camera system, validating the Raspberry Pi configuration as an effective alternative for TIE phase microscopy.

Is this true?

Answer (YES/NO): YES